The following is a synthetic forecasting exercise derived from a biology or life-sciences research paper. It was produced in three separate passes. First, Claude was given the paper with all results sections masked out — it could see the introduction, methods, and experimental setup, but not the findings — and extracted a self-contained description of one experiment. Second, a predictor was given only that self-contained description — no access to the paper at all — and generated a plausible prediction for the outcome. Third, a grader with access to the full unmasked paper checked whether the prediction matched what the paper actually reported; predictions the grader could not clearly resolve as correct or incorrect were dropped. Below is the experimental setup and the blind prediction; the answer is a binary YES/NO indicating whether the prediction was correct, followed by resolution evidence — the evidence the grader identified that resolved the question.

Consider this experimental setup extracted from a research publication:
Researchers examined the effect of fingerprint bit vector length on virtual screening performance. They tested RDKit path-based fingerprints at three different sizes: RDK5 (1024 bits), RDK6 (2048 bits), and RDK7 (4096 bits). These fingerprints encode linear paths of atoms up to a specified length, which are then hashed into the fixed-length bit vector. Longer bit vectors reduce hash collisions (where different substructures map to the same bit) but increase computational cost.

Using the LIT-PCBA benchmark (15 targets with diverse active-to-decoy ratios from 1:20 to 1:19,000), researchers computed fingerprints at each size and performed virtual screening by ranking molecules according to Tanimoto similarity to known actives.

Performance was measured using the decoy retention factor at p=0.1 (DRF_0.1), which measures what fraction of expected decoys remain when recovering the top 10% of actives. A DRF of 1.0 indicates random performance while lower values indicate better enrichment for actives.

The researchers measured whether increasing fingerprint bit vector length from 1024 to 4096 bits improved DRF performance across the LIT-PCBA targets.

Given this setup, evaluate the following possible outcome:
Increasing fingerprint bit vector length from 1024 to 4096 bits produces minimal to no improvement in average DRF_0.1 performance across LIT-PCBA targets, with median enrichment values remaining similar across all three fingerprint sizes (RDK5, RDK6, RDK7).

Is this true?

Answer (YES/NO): YES